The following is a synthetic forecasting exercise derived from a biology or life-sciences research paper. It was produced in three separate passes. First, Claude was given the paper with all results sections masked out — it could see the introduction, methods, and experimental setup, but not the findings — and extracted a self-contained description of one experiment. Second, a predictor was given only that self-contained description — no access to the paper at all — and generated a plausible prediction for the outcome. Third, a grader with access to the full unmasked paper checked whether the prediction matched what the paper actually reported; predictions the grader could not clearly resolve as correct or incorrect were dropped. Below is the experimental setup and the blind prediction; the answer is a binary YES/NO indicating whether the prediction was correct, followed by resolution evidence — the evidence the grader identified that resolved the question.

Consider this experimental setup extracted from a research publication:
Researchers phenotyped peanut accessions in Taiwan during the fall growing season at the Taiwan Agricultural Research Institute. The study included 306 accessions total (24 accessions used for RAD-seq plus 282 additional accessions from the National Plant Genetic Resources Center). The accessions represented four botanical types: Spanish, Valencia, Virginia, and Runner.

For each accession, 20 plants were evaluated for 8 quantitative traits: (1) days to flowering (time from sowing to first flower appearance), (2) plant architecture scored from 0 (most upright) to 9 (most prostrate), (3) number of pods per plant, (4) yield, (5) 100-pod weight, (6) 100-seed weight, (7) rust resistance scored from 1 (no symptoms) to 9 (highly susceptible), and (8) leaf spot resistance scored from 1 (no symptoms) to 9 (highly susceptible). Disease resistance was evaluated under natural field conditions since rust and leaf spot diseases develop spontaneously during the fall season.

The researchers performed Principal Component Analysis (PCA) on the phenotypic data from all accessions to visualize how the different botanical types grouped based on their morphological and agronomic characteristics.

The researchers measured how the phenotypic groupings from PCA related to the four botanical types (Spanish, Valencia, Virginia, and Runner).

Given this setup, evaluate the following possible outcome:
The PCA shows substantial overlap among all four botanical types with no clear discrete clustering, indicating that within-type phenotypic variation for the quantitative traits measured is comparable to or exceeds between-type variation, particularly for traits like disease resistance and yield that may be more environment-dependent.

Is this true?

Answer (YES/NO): NO